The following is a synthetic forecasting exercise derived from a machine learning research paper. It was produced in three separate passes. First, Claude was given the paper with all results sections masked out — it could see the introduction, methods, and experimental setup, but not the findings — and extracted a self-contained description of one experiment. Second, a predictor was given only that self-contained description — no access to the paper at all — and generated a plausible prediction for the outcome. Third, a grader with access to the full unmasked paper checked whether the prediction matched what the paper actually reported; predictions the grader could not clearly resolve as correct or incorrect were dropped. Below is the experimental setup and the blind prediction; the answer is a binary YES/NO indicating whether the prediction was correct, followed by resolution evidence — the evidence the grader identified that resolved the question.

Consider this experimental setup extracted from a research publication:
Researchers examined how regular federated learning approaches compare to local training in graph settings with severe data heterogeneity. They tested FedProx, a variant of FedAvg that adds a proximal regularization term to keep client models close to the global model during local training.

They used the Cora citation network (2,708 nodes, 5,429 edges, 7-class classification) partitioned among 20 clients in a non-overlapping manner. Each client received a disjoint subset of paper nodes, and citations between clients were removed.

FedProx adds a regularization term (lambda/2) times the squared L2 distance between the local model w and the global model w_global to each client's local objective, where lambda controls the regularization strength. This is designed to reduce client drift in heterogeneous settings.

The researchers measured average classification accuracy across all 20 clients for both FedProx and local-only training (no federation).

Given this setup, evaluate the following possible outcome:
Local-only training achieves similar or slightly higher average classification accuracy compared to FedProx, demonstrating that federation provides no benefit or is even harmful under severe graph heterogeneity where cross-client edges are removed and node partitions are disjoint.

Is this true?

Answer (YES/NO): NO